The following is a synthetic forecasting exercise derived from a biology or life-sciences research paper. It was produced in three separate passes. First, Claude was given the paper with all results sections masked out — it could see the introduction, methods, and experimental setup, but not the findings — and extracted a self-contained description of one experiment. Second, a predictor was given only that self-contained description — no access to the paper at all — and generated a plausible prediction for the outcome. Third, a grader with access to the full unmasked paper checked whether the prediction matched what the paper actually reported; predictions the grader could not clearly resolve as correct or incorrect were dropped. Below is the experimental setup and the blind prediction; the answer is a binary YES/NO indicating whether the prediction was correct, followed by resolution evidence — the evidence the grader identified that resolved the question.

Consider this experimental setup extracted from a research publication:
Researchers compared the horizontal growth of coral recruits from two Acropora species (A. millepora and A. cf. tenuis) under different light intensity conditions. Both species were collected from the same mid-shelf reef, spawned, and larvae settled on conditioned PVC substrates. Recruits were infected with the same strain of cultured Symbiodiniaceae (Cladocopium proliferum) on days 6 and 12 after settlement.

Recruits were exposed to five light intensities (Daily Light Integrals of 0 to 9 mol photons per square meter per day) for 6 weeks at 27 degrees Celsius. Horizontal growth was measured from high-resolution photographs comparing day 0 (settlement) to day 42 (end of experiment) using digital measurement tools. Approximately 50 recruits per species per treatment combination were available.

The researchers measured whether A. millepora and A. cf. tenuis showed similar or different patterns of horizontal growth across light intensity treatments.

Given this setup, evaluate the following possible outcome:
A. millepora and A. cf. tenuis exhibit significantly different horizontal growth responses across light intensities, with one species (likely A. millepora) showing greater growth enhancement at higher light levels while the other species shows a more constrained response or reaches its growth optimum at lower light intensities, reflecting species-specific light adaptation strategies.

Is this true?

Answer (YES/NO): NO